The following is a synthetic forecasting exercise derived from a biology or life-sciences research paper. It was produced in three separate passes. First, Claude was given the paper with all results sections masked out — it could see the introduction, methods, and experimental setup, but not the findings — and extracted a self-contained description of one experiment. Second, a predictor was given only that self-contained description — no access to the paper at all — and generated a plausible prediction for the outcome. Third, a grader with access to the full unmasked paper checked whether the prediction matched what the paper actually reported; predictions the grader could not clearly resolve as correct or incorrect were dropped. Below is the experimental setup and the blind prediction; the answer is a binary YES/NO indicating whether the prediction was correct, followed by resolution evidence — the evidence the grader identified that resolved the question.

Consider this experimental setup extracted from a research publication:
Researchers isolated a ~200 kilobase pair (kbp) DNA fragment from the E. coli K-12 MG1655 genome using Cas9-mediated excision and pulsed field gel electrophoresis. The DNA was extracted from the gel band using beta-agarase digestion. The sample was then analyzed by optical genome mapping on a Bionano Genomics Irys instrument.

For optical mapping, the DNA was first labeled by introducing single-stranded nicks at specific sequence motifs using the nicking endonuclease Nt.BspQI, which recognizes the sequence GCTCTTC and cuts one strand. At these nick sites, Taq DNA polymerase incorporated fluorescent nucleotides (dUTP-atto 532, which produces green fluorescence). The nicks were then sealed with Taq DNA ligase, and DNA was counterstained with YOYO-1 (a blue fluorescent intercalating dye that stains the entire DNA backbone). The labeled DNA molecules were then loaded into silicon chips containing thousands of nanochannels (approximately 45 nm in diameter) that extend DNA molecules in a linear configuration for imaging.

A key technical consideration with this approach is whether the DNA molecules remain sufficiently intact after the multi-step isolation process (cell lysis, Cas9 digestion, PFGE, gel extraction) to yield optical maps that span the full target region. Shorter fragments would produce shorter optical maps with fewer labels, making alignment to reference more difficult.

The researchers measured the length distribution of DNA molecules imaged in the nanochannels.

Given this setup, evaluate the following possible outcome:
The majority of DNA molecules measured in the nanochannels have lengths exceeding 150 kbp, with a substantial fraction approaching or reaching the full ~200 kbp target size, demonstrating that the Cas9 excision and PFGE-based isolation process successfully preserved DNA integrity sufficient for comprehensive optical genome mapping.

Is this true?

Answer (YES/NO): NO